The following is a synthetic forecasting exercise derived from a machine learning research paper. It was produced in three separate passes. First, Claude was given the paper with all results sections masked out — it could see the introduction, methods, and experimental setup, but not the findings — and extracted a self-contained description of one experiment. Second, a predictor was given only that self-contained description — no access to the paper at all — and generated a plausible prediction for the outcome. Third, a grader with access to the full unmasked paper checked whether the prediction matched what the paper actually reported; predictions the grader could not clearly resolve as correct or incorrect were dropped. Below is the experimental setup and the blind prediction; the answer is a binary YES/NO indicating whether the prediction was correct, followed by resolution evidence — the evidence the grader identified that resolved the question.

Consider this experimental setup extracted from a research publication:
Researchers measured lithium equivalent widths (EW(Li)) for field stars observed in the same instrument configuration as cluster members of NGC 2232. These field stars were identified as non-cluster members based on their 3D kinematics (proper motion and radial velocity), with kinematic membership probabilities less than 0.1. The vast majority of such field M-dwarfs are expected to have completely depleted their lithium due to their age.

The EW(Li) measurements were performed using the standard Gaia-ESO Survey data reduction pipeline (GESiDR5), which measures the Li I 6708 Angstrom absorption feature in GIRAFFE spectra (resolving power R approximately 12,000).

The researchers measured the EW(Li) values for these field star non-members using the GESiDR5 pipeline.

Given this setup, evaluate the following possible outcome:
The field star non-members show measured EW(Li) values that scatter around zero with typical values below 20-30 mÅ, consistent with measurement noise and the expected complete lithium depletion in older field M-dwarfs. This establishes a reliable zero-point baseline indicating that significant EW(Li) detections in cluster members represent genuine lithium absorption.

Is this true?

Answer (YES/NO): NO